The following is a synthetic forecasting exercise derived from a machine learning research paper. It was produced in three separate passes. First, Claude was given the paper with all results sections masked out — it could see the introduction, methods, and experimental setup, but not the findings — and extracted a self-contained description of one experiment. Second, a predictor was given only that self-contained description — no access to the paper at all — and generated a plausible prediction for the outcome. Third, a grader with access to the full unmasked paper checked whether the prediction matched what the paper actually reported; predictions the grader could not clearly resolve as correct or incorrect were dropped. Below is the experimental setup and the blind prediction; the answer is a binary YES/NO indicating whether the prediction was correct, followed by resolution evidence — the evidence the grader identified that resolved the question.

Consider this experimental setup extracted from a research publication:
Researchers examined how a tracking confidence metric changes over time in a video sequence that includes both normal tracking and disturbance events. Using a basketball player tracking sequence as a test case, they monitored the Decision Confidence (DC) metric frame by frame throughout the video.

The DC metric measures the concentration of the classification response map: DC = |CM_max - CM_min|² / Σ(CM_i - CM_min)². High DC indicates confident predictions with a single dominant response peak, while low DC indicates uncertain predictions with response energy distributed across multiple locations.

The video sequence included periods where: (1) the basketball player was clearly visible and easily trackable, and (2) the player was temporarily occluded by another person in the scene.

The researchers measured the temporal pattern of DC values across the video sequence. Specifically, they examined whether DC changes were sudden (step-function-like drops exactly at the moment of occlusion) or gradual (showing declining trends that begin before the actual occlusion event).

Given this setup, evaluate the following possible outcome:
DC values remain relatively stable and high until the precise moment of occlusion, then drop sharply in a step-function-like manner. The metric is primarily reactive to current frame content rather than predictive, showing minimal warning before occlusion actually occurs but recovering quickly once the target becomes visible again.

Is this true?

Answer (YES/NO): NO